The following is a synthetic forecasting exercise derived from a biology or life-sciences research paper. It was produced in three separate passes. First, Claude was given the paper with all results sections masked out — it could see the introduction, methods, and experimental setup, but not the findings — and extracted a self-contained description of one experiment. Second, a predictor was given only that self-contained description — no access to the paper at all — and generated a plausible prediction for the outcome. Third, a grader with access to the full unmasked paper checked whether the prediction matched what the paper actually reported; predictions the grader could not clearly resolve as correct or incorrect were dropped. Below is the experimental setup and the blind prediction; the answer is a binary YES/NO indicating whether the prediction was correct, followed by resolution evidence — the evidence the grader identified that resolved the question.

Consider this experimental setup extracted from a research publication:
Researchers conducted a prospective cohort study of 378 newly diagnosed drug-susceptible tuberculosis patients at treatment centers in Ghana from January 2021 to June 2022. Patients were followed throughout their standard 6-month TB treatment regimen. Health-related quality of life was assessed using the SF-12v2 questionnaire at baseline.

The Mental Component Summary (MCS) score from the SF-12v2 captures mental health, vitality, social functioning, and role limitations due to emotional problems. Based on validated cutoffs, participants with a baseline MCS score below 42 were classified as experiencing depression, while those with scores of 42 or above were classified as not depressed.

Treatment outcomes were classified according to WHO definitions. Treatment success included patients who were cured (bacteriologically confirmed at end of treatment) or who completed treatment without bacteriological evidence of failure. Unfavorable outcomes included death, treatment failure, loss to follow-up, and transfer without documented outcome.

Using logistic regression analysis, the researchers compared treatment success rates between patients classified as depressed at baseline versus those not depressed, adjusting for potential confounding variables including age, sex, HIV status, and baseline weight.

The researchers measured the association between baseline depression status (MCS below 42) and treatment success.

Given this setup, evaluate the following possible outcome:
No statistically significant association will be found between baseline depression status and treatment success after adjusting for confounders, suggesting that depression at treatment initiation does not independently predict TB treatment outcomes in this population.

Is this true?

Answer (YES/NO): NO